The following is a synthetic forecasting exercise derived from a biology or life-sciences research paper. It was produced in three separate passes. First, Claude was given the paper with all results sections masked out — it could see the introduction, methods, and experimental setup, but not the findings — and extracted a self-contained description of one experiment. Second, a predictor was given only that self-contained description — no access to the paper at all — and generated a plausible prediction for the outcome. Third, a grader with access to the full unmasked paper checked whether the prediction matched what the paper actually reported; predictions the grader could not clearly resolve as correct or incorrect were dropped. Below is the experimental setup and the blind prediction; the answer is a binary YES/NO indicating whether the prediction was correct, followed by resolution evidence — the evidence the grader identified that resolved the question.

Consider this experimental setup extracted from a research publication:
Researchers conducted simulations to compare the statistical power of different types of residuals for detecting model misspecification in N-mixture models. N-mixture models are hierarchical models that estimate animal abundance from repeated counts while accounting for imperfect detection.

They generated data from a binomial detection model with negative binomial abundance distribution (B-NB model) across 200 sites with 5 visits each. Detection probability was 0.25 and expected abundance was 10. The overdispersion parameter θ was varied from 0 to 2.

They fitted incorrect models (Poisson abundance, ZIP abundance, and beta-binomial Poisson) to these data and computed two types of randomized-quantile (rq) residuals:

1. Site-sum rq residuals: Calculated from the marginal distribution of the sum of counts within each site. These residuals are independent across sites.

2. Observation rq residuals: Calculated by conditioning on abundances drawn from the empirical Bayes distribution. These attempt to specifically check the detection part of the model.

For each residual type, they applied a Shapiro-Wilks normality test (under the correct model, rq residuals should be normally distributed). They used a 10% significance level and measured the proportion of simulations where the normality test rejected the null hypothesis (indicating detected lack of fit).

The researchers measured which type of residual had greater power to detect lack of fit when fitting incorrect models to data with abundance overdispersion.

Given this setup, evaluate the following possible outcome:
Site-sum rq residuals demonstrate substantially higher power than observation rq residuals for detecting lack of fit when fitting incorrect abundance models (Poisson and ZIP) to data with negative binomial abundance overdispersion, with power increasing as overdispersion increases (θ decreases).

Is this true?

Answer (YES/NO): NO